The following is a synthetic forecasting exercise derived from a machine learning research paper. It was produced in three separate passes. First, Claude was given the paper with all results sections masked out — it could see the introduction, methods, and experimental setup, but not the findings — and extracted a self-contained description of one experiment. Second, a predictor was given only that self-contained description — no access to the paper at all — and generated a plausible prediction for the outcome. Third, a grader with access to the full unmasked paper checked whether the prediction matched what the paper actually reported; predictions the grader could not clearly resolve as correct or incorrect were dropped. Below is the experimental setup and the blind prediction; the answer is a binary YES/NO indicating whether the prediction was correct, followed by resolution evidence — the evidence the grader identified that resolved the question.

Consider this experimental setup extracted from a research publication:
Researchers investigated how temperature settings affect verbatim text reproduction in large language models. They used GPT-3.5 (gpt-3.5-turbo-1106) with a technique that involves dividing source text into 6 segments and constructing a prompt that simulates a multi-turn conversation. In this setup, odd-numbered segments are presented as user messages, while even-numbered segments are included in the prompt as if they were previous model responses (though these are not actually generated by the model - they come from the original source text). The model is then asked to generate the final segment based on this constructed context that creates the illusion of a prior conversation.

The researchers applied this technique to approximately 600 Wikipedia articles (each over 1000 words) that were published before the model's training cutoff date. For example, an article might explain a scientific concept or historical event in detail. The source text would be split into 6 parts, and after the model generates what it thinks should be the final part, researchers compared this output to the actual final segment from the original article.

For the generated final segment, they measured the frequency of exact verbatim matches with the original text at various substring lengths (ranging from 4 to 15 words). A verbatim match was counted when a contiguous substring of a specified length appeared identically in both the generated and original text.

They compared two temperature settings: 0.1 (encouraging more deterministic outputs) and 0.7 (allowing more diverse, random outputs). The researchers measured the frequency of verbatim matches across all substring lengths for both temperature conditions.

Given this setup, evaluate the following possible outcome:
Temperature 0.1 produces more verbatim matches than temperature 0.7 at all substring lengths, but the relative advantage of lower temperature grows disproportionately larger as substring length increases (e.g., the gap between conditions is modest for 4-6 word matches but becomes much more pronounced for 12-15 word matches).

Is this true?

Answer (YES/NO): YES